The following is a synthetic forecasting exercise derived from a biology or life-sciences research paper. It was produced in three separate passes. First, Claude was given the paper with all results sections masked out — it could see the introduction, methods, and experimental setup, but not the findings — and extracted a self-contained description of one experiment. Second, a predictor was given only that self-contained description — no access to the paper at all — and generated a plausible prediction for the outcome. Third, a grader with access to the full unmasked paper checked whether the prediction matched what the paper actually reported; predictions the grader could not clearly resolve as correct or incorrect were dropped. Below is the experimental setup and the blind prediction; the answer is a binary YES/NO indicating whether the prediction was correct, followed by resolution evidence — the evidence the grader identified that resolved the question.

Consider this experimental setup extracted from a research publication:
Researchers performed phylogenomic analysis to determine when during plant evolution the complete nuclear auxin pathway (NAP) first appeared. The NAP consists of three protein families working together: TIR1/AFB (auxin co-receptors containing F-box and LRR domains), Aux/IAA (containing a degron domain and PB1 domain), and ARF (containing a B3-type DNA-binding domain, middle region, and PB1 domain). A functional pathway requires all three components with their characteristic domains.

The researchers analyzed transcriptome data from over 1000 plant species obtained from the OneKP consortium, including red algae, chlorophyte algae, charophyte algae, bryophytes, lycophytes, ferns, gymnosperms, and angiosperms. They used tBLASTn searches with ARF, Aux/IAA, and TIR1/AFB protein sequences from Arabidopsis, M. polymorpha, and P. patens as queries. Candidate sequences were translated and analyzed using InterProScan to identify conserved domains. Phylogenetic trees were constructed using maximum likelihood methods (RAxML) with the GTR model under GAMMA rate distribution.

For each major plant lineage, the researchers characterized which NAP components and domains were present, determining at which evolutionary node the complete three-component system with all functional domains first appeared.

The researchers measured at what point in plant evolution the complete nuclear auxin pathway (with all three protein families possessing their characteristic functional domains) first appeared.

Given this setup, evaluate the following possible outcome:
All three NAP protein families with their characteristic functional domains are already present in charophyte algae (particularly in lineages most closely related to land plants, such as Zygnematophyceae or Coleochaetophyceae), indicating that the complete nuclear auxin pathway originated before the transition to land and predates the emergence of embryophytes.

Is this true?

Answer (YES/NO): NO